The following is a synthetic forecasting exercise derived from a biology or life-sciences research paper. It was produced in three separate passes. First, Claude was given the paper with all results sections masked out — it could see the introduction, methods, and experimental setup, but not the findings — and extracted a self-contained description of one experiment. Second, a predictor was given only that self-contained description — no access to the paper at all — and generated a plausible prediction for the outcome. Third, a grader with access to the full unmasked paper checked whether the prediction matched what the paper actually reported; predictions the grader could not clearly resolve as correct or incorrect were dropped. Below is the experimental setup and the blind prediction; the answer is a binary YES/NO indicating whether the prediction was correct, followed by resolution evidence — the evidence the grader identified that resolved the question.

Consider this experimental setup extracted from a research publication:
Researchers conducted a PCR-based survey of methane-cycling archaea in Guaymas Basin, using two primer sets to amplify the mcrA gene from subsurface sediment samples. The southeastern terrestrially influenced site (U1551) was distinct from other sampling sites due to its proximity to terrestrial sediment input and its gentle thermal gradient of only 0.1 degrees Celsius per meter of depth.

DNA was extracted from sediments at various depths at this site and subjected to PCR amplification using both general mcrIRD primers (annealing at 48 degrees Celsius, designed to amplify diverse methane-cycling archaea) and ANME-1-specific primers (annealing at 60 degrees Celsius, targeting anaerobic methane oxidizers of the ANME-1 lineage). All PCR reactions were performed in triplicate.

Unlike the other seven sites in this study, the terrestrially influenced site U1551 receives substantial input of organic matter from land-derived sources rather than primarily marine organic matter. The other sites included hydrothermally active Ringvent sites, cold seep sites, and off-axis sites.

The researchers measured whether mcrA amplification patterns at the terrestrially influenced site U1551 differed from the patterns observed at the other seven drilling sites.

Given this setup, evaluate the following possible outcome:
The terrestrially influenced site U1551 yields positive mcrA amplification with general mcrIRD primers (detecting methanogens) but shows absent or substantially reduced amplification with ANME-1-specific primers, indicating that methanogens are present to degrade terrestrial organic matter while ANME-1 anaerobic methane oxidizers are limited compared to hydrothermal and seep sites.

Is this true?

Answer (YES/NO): NO